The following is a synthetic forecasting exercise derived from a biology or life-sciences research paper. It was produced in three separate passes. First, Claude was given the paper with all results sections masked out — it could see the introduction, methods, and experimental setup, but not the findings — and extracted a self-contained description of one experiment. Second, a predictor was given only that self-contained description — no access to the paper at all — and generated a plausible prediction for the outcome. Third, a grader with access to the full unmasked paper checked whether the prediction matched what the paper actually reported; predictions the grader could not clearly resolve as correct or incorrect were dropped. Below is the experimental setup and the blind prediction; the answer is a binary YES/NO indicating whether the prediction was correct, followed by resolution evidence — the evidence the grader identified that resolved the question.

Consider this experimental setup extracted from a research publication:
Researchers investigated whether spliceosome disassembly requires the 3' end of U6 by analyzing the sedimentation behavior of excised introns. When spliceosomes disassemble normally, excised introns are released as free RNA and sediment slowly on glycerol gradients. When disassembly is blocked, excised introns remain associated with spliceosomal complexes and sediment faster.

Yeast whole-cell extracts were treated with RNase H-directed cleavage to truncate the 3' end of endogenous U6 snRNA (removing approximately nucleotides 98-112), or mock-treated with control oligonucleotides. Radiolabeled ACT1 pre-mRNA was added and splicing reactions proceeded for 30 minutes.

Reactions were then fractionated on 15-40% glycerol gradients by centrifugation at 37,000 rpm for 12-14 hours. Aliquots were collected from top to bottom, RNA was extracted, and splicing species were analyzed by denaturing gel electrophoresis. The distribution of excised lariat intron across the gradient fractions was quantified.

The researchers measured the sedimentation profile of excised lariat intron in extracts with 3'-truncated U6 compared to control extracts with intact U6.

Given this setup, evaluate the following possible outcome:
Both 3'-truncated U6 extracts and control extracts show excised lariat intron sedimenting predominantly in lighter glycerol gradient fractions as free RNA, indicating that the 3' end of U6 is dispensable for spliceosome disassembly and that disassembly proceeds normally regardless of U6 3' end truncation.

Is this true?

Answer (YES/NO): NO